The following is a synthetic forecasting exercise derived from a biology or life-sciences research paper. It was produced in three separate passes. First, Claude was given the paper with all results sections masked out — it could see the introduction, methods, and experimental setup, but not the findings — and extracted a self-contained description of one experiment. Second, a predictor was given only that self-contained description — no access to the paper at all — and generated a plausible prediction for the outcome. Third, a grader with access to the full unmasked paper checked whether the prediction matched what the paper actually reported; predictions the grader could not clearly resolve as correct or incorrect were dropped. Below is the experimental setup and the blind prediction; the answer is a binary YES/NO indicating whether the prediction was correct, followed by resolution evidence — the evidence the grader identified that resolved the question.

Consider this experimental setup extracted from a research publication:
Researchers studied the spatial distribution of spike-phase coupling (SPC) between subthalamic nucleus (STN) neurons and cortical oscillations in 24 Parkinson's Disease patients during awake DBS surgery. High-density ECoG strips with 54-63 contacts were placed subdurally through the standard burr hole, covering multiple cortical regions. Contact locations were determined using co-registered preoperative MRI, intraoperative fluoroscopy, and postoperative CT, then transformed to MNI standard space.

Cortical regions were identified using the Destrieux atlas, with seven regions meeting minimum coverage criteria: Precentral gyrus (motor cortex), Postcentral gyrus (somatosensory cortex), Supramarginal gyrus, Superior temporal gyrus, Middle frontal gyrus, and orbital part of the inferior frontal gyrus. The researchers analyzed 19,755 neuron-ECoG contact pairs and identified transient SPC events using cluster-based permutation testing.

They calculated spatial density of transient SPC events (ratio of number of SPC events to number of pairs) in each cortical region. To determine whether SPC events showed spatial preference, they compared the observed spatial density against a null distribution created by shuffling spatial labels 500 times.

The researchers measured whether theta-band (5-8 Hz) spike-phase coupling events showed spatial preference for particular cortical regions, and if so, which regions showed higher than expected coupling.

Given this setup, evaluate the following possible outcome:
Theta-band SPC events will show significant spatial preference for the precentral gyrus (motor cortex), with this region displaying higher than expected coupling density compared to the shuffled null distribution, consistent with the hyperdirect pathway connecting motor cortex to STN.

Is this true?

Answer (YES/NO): NO